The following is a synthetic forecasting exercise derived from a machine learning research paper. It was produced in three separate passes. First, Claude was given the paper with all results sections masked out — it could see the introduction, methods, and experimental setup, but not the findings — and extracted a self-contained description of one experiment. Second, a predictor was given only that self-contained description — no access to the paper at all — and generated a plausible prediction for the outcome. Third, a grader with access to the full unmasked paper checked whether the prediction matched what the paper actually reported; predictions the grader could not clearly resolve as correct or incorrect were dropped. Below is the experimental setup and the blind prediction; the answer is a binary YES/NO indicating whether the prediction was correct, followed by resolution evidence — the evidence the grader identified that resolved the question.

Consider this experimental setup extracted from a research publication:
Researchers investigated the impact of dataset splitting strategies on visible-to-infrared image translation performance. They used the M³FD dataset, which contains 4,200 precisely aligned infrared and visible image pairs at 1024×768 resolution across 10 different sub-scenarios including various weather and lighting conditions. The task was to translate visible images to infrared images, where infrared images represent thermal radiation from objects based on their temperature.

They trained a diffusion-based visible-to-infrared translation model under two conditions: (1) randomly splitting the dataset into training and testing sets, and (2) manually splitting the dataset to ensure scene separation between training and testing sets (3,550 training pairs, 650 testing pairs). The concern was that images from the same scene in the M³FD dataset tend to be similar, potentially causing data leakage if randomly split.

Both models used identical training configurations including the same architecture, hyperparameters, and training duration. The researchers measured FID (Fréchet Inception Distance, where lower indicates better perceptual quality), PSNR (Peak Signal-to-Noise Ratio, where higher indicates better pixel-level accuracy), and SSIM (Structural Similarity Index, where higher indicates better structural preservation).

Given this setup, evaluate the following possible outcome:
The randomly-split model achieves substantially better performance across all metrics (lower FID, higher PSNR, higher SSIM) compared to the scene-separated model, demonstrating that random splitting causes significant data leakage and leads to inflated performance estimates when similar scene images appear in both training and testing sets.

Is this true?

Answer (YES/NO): YES